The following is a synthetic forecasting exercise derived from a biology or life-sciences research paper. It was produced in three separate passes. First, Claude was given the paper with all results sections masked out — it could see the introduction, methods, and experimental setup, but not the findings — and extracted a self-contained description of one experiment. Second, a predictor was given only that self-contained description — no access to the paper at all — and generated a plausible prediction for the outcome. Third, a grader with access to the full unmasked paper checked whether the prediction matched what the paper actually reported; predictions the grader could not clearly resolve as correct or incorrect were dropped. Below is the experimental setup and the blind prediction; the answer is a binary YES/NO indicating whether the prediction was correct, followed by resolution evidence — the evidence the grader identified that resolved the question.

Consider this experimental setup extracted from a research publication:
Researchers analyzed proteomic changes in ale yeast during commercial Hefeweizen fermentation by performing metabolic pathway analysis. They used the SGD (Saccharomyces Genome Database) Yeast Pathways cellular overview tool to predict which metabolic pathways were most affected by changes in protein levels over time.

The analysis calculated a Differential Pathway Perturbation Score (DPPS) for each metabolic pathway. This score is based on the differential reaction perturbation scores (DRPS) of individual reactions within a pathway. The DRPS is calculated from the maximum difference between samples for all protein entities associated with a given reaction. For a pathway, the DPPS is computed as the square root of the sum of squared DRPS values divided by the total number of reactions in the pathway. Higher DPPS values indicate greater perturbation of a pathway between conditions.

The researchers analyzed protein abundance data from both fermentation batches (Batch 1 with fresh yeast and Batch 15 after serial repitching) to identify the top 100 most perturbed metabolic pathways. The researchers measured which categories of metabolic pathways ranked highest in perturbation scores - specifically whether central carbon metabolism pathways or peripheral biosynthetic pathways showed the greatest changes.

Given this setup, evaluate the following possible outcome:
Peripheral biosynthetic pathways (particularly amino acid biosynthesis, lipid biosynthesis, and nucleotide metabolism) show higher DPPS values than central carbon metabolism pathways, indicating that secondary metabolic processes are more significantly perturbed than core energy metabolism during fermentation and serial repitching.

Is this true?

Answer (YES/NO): YES